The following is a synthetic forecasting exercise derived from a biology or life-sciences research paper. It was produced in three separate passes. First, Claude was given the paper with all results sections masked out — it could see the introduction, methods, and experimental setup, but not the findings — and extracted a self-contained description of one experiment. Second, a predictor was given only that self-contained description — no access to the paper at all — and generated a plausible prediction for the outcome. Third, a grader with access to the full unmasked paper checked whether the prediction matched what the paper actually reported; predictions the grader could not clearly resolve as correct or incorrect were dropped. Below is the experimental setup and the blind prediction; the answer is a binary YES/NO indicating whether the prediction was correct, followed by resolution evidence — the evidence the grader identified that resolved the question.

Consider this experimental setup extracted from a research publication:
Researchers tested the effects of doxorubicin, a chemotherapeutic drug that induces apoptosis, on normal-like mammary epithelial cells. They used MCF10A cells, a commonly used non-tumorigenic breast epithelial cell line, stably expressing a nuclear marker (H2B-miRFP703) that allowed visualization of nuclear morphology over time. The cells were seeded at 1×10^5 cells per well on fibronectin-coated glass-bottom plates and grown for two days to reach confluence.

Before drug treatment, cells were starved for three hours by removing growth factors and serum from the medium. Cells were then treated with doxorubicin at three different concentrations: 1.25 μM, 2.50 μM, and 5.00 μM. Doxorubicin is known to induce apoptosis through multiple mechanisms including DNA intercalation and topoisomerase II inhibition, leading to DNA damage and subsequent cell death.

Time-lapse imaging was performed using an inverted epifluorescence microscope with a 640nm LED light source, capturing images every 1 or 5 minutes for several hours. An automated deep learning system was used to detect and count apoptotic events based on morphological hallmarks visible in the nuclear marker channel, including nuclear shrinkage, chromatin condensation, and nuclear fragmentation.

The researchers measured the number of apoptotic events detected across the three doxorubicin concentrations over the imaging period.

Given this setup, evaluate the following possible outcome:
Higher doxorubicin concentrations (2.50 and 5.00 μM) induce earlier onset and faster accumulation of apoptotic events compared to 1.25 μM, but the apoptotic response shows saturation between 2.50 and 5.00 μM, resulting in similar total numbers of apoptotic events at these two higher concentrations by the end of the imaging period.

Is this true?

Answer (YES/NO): NO